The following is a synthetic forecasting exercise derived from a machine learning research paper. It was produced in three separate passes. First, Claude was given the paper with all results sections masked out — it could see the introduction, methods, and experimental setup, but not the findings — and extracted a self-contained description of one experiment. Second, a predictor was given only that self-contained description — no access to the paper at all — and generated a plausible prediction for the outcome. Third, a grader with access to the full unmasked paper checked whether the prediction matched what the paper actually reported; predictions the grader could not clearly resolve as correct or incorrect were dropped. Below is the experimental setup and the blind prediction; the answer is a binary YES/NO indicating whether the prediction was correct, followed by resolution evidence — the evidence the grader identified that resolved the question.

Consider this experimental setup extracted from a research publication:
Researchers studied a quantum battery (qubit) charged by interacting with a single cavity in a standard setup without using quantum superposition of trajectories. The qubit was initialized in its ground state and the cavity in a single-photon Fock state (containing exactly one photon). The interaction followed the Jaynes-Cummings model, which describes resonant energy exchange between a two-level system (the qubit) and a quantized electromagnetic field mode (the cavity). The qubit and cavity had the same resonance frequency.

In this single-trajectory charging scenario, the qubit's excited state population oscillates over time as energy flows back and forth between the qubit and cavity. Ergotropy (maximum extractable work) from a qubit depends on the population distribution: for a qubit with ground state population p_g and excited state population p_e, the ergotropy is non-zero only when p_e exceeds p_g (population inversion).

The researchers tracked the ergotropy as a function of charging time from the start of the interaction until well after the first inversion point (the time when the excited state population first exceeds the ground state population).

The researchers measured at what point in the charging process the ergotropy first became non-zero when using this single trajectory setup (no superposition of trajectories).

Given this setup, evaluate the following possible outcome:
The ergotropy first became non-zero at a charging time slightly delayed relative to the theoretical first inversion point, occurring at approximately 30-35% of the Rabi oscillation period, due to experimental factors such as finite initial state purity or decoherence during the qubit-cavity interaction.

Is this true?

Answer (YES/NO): NO